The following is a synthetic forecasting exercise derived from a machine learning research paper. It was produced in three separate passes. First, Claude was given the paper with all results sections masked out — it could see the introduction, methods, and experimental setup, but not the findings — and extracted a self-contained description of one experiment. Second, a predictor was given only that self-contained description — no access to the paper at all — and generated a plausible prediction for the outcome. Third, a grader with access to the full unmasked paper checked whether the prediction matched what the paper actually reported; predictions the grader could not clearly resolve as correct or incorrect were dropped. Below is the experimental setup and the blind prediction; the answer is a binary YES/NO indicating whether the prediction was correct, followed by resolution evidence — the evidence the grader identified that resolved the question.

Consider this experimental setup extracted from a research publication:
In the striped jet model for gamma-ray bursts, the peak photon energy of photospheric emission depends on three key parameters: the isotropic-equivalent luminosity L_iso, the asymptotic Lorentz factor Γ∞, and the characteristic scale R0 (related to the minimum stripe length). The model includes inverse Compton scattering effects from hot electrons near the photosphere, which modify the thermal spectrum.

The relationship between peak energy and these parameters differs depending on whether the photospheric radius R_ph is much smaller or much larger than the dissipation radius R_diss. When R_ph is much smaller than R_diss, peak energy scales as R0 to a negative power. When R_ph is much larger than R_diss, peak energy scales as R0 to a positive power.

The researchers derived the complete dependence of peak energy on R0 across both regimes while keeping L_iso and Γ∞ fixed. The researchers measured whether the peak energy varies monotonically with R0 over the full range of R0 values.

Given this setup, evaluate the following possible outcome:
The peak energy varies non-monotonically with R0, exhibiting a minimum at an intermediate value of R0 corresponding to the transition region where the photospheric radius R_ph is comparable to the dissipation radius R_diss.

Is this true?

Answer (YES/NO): NO